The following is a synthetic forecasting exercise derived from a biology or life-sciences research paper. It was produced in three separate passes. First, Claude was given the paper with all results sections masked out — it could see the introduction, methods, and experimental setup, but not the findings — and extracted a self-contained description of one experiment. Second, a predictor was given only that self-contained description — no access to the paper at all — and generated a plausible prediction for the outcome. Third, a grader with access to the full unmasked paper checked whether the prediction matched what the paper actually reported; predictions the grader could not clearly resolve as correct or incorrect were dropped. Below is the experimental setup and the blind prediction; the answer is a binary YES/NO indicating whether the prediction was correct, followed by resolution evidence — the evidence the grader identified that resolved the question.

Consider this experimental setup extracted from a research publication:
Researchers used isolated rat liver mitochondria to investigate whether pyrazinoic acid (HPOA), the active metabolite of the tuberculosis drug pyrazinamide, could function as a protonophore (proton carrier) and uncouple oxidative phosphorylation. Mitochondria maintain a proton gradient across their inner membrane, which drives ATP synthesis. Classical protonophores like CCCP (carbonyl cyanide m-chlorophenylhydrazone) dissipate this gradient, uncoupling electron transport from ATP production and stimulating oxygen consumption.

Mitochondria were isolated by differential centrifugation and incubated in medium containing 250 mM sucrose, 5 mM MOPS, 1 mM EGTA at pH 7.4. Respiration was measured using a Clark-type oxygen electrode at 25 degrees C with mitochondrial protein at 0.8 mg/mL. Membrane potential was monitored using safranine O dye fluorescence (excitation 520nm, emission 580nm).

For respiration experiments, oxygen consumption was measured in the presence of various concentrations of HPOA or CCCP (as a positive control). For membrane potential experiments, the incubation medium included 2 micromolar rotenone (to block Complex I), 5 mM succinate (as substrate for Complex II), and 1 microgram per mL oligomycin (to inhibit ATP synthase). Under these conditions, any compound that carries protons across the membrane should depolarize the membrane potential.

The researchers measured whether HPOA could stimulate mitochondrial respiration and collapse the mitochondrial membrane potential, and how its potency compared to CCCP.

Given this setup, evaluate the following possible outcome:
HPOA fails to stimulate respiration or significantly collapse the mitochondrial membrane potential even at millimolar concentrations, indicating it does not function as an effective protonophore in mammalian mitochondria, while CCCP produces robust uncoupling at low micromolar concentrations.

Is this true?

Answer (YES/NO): NO